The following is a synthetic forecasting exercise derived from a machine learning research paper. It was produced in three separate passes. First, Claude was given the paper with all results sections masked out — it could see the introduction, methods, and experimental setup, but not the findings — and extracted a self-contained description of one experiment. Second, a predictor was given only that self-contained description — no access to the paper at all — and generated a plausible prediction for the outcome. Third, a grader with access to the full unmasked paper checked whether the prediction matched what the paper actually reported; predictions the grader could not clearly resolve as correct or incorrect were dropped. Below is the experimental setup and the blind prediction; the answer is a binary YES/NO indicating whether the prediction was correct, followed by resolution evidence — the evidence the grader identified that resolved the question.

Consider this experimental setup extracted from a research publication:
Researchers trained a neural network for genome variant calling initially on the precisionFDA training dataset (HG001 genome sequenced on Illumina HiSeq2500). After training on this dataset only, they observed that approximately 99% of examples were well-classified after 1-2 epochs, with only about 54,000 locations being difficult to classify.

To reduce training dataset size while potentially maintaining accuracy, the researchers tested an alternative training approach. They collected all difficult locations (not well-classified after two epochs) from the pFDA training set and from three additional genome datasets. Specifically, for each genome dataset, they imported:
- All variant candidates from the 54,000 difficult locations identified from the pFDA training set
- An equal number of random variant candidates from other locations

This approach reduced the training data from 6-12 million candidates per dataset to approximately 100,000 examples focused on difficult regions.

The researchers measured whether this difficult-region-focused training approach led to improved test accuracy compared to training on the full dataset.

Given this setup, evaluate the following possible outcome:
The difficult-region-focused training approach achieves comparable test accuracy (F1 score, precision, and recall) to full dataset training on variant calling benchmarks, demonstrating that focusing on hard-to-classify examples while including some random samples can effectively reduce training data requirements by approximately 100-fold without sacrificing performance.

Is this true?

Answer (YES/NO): NO